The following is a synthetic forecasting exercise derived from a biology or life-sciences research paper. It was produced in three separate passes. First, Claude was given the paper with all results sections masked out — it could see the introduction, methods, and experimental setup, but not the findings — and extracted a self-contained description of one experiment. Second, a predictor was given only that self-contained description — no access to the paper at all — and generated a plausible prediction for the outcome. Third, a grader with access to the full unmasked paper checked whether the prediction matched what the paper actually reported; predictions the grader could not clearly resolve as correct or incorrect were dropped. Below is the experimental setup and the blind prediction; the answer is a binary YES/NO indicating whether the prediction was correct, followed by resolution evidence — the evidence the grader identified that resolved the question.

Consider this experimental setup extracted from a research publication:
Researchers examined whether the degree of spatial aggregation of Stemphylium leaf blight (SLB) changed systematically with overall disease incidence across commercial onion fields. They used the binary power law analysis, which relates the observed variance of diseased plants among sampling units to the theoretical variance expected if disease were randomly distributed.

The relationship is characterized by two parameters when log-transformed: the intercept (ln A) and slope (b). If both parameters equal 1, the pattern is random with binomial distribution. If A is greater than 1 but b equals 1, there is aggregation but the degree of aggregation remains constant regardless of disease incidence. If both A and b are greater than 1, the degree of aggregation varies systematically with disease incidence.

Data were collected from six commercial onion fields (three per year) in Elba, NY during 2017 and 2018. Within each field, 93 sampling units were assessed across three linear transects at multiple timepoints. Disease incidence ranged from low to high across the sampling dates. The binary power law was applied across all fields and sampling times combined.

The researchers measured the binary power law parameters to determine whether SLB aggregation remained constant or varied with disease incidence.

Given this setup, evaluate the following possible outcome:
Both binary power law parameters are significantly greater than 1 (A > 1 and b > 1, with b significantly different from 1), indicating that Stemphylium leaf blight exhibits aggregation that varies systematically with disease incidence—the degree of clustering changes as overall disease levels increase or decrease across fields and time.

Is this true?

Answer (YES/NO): YES